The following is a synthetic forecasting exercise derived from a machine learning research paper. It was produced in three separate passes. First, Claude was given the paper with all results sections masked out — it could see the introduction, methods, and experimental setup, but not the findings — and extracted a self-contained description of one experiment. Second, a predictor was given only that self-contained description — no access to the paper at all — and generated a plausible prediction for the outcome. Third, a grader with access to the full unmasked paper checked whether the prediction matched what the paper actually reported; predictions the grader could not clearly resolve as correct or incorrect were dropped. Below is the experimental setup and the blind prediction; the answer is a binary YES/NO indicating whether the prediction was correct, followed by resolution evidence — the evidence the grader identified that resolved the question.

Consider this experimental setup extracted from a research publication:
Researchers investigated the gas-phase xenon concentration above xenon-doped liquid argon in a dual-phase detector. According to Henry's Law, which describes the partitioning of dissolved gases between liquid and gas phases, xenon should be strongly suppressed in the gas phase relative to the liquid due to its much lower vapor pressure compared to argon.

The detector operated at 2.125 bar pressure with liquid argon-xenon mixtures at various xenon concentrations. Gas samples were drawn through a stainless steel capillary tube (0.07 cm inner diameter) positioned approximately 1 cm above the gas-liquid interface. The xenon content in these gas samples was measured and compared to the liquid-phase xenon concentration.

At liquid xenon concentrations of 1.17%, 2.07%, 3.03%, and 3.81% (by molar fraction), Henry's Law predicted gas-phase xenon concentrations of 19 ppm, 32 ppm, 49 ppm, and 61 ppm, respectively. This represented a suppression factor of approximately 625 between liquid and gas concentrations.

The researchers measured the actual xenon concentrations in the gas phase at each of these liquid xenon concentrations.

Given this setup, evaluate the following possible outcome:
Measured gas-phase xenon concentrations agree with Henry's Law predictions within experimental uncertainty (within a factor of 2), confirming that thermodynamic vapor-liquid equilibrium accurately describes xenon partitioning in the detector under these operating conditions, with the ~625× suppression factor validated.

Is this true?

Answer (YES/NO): YES